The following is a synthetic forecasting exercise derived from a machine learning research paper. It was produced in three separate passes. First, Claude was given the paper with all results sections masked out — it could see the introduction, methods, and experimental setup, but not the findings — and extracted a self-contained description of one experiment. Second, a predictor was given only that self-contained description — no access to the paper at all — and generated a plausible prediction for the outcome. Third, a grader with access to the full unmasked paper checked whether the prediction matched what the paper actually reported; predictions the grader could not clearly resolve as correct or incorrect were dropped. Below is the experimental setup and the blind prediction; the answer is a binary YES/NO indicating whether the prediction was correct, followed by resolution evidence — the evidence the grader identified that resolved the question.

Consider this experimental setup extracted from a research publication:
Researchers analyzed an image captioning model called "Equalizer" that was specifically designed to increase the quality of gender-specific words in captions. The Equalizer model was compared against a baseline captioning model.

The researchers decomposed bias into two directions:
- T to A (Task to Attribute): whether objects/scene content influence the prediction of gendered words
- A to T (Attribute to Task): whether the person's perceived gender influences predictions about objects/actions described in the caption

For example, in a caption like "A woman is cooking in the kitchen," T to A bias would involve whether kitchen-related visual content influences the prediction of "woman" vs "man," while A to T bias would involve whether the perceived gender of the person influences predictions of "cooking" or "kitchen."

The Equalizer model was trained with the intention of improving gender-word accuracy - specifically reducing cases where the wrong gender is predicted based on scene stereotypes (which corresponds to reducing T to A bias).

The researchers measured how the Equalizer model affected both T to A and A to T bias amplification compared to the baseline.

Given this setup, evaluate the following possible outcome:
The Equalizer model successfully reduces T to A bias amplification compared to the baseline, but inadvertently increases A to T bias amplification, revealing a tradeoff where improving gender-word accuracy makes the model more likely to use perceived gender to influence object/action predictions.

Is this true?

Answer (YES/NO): YES